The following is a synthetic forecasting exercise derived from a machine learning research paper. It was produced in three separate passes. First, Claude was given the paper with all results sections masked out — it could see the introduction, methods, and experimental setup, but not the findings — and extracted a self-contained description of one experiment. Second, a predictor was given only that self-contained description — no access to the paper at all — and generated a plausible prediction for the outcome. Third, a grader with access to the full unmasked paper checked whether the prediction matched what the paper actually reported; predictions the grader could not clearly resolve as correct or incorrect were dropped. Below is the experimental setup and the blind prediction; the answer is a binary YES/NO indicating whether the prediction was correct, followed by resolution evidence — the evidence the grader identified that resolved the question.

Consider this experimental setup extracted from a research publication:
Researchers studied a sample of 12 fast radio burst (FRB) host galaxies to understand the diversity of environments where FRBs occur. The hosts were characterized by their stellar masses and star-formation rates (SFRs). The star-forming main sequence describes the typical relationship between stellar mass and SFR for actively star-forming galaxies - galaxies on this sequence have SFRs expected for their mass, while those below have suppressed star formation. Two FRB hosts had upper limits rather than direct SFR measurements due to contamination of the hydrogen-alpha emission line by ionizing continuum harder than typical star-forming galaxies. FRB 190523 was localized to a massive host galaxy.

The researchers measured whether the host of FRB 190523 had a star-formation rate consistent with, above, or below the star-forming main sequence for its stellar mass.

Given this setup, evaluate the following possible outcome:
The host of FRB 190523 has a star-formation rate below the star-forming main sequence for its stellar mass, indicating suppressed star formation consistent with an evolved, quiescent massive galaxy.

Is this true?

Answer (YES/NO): YES